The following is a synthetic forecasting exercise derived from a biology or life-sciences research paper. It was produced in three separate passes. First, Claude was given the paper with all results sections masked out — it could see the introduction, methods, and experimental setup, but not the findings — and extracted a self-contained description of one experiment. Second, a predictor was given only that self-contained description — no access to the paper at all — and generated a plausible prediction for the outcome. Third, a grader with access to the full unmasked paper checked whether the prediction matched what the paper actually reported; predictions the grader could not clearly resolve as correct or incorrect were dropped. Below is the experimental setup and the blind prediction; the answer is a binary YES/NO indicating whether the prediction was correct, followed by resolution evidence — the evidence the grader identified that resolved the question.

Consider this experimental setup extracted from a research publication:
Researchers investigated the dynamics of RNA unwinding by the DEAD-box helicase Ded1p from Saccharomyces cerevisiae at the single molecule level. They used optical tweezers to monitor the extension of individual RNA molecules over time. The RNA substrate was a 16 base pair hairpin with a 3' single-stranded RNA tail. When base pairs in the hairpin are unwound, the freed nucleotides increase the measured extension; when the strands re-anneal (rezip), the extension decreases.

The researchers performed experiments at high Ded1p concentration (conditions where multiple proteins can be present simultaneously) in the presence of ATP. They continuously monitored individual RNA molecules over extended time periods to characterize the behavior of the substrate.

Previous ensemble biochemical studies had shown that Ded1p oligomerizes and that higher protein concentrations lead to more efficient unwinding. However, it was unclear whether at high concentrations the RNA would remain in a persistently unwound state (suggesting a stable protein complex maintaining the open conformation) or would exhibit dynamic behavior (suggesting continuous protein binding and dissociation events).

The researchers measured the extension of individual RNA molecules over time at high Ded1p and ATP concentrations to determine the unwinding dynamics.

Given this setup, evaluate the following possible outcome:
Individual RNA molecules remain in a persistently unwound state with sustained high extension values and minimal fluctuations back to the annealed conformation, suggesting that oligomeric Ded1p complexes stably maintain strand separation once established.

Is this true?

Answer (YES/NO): NO